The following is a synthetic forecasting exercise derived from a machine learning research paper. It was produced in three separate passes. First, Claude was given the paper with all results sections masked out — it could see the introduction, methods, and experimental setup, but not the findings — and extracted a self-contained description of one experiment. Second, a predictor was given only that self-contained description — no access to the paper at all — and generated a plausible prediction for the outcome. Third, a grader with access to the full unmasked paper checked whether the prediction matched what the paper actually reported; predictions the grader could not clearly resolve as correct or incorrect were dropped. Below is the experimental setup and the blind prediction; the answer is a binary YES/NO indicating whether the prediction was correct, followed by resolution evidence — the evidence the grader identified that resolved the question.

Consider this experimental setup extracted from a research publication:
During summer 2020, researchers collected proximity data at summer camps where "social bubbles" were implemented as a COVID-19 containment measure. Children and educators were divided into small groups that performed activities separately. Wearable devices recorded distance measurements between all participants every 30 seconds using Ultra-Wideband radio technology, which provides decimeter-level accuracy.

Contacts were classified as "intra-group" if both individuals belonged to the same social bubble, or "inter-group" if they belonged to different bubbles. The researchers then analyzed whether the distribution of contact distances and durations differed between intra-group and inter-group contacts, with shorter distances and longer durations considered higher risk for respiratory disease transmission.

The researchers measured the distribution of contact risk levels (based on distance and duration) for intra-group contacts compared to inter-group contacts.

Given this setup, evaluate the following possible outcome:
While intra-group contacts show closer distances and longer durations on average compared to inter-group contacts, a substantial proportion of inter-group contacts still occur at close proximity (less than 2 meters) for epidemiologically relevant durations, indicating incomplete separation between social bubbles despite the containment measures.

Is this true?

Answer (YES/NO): NO